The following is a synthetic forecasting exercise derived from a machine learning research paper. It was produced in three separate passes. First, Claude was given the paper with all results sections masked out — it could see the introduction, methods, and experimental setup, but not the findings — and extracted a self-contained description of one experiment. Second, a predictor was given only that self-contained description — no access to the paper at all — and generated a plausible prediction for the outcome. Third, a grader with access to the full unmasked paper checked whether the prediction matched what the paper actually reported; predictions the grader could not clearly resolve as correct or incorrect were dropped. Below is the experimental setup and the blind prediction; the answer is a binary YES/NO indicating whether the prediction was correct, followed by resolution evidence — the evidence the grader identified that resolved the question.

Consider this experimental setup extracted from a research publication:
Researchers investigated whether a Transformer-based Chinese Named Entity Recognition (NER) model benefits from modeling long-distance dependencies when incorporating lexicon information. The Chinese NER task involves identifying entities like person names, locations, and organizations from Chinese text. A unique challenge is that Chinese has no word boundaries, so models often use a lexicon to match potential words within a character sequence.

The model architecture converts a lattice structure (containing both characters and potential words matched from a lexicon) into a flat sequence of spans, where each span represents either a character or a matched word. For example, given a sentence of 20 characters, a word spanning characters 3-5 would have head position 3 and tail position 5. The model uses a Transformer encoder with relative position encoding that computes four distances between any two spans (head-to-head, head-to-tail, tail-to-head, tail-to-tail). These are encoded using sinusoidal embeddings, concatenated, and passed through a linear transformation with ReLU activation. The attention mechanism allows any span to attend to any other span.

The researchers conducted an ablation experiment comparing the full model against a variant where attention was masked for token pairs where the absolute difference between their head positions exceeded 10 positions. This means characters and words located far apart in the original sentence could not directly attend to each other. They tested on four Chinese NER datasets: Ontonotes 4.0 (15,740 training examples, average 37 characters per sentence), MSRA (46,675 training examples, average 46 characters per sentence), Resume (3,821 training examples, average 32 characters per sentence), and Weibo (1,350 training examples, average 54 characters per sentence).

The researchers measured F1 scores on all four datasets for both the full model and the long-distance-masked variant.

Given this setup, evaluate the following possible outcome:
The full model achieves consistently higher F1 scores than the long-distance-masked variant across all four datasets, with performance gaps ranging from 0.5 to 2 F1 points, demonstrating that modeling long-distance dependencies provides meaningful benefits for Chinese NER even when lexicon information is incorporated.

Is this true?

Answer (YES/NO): NO